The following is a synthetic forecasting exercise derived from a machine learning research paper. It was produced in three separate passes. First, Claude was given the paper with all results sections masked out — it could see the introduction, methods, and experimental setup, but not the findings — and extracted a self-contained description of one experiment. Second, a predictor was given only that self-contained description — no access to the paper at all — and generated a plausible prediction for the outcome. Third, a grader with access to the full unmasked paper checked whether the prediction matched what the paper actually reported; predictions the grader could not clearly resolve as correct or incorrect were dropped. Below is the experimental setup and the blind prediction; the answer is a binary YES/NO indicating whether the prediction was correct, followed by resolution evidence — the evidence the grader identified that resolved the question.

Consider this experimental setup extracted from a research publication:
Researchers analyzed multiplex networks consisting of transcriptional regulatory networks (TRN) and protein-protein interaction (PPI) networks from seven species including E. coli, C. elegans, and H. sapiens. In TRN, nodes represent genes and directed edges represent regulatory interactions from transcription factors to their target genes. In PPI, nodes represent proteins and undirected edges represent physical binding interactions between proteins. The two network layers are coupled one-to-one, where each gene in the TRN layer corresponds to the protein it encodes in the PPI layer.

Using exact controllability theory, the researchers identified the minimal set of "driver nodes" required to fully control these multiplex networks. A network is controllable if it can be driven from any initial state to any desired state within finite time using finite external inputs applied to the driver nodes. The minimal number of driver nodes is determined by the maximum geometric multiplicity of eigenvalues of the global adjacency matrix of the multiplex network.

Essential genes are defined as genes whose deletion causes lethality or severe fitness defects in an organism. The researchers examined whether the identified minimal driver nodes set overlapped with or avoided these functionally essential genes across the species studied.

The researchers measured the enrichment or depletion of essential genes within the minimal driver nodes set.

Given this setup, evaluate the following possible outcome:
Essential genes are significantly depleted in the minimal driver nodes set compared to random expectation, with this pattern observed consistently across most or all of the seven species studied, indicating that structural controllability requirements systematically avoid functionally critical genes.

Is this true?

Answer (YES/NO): YES